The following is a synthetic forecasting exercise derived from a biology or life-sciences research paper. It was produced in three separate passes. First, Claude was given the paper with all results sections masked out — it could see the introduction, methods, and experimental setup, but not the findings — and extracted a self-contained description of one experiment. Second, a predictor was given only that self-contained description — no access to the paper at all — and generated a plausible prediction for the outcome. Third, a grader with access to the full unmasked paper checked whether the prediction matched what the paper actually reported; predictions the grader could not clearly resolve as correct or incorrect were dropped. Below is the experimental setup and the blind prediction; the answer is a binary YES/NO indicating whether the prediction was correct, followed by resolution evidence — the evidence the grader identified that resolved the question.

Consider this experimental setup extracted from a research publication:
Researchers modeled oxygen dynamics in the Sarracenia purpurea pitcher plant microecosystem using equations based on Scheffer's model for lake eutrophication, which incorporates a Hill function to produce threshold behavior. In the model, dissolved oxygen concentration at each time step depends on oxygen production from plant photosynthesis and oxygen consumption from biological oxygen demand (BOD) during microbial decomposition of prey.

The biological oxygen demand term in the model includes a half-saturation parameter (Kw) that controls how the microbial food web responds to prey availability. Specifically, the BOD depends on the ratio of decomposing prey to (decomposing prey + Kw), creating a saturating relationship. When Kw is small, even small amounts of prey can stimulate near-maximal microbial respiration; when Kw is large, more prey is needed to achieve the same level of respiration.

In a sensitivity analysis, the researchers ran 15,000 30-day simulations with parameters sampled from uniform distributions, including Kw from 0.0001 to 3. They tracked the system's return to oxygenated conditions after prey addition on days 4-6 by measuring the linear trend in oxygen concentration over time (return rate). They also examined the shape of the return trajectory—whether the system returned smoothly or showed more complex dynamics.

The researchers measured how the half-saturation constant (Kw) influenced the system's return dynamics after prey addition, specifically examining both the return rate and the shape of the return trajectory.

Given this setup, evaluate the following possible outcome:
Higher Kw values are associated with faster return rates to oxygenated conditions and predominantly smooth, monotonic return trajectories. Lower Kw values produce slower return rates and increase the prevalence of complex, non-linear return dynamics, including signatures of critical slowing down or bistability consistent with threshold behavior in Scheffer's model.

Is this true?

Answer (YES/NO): NO